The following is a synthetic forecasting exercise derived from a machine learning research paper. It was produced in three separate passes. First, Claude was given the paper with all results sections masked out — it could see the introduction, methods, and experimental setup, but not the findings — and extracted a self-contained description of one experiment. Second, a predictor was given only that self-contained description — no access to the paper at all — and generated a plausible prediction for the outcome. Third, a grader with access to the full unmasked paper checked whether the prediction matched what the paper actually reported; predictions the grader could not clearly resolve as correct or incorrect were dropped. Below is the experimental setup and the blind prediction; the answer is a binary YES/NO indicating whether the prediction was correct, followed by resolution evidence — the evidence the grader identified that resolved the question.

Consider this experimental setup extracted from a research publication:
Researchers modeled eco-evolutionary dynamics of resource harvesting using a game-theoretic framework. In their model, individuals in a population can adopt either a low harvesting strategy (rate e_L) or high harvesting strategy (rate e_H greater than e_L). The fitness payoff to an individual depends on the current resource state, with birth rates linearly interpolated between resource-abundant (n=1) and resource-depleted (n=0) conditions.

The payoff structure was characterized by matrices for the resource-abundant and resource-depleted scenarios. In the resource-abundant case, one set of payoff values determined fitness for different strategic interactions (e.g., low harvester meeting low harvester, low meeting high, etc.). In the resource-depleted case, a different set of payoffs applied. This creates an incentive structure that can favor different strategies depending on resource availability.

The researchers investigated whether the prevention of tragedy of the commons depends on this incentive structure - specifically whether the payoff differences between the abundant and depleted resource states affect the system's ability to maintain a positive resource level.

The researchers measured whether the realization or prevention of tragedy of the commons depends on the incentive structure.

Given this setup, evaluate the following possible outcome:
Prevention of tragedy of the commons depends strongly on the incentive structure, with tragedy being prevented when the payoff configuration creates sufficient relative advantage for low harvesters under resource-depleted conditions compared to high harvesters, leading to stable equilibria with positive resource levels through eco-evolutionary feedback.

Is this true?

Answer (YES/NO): NO